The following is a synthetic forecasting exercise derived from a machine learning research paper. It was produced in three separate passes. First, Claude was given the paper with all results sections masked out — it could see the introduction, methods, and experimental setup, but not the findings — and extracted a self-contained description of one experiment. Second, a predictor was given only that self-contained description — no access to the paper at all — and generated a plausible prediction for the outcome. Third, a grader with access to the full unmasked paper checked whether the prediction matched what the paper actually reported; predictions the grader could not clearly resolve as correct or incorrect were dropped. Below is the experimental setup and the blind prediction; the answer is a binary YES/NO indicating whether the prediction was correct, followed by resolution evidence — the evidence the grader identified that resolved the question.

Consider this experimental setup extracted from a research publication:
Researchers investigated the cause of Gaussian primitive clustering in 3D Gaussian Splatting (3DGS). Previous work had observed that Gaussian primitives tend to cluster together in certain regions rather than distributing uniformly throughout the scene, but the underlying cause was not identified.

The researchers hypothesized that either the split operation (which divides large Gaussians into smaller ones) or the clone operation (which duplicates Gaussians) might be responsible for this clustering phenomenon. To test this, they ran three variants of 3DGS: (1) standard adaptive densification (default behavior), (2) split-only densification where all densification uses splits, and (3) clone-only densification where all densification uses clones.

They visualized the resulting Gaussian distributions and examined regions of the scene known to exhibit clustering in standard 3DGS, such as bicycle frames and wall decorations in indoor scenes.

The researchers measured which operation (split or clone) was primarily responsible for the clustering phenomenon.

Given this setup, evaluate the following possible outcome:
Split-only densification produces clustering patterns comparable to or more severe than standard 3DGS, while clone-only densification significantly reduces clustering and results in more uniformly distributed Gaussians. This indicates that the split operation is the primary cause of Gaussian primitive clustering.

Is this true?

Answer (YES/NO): NO